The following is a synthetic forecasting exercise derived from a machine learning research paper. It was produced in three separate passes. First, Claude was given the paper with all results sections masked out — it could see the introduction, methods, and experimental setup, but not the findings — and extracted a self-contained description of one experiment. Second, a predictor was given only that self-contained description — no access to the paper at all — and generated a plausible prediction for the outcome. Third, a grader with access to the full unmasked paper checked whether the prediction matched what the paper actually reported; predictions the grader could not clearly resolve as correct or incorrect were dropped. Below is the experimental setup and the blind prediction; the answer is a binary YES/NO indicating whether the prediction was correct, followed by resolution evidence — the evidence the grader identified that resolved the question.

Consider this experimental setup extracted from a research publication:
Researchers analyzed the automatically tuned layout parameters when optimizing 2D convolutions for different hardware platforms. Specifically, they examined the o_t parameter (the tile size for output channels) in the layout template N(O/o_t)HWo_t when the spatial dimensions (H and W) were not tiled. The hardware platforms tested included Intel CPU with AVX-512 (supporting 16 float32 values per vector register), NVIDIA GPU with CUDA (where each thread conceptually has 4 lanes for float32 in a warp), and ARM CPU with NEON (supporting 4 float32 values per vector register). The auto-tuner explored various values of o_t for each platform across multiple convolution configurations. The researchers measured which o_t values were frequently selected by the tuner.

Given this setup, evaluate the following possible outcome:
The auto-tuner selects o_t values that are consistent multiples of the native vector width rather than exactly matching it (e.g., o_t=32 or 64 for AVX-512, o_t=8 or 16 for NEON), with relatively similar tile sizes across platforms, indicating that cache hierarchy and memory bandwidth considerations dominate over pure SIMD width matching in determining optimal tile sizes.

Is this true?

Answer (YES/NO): NO